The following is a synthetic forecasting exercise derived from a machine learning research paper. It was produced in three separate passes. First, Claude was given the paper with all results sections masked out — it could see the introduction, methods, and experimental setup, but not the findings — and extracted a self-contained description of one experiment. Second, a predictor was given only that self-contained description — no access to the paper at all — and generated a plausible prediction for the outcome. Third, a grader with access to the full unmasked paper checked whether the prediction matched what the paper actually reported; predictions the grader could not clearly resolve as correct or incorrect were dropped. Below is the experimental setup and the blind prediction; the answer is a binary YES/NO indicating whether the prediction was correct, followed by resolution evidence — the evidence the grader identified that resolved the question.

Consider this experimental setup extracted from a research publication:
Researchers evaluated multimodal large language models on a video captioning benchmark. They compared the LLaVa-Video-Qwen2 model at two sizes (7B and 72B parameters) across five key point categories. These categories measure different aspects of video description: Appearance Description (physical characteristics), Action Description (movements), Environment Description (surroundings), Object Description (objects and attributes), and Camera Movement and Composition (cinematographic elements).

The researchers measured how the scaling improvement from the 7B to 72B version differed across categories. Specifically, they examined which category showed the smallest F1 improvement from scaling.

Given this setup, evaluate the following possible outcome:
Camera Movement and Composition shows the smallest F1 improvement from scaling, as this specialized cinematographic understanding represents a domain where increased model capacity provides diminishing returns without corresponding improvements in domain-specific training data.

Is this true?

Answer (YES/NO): NO